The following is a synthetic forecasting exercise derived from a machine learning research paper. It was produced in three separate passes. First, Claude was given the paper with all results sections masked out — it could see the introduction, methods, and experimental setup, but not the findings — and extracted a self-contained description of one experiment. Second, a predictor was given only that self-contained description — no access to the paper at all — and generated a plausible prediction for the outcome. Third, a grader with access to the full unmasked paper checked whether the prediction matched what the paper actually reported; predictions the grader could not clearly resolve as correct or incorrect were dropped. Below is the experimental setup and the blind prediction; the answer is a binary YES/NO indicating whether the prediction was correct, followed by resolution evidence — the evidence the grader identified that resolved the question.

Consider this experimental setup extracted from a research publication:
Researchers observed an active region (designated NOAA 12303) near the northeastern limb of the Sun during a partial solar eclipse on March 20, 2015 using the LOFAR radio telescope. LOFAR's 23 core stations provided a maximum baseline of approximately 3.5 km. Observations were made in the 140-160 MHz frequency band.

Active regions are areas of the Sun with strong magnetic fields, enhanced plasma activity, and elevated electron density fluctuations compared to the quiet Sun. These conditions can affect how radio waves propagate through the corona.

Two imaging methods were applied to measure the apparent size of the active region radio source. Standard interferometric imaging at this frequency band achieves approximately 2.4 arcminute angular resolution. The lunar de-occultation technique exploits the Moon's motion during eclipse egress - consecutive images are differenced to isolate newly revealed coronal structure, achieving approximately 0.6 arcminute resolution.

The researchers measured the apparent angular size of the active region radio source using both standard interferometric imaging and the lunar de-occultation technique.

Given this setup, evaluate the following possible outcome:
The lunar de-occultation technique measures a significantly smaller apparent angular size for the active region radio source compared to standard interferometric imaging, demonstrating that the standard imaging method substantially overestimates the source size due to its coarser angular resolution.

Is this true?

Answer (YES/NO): NO